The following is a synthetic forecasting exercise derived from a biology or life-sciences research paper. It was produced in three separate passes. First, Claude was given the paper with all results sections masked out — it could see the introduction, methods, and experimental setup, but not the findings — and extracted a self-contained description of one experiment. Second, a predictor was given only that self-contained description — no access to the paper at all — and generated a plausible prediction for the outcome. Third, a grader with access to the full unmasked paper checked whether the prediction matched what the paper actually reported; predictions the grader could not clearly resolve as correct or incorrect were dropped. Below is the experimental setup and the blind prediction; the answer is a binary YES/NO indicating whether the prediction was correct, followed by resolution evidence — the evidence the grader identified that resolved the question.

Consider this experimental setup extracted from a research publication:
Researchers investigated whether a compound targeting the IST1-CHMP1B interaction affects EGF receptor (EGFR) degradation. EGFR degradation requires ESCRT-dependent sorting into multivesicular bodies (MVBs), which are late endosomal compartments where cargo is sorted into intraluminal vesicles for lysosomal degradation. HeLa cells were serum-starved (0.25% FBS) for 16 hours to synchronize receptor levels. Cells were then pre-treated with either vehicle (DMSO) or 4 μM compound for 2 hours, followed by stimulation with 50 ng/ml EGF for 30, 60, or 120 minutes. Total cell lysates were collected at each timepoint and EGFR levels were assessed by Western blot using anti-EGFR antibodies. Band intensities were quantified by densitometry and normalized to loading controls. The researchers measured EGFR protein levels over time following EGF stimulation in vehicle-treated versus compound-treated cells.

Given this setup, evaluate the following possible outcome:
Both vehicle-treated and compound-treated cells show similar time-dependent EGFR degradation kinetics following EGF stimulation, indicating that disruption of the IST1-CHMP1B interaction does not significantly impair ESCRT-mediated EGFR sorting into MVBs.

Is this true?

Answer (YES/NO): YES